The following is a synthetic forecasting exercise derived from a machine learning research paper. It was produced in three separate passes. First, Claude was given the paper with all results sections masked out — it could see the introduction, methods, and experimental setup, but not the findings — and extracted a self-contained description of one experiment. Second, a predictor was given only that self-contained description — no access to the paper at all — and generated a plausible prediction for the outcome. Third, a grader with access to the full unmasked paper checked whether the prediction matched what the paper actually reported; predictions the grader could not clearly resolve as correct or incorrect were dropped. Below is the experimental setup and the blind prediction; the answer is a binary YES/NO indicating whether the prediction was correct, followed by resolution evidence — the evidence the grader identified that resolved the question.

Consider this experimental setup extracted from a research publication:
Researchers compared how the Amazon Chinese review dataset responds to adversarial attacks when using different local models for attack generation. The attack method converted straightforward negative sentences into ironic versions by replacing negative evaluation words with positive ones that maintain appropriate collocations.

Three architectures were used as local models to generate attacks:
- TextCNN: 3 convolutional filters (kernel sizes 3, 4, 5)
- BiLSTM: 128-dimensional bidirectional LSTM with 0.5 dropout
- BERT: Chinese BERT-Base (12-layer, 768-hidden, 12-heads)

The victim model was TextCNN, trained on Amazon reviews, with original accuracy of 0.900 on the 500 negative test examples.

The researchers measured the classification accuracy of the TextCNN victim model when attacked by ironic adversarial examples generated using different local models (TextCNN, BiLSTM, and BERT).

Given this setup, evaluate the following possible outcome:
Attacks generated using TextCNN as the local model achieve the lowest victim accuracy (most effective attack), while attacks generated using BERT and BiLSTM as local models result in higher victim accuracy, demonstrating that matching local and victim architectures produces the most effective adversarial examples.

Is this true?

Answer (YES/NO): YES